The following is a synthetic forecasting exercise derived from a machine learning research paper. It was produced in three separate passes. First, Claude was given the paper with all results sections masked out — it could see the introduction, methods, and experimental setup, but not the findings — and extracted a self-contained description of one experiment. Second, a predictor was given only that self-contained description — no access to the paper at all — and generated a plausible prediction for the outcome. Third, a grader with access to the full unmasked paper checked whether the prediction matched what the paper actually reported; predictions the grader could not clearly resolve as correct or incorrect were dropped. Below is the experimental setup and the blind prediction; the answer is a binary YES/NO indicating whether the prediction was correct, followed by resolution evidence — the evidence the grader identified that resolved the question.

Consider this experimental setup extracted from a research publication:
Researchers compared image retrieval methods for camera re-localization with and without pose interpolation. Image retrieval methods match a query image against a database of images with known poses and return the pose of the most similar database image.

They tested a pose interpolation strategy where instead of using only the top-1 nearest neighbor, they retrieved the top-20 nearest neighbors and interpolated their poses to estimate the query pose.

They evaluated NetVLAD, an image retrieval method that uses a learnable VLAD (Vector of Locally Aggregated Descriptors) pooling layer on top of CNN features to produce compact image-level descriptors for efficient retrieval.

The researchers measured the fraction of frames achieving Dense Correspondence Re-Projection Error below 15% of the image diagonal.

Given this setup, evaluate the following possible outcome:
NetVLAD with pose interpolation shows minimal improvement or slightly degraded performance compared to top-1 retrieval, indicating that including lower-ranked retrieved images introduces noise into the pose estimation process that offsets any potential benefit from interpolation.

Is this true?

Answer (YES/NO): YES